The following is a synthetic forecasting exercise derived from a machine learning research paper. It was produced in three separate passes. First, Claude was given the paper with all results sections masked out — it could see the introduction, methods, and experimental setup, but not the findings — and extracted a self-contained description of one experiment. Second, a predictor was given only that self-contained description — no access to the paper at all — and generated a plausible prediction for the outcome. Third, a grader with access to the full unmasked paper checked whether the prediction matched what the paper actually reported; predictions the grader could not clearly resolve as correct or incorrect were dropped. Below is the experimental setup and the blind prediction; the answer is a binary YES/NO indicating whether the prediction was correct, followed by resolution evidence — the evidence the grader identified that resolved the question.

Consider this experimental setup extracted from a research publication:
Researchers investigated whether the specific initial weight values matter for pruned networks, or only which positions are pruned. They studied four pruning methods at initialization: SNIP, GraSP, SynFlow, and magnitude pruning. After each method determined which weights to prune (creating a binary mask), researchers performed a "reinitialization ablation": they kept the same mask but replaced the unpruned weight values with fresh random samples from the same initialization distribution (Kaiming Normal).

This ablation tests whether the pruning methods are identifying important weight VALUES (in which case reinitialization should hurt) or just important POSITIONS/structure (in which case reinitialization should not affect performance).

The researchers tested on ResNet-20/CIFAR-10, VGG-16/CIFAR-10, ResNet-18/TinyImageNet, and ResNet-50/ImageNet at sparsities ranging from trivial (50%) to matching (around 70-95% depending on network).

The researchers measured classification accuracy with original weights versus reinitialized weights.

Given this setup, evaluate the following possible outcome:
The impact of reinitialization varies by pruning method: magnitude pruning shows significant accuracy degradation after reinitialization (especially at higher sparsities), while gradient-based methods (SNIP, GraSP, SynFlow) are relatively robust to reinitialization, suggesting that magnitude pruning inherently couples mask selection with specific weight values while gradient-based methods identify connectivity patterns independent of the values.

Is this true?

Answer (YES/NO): NO